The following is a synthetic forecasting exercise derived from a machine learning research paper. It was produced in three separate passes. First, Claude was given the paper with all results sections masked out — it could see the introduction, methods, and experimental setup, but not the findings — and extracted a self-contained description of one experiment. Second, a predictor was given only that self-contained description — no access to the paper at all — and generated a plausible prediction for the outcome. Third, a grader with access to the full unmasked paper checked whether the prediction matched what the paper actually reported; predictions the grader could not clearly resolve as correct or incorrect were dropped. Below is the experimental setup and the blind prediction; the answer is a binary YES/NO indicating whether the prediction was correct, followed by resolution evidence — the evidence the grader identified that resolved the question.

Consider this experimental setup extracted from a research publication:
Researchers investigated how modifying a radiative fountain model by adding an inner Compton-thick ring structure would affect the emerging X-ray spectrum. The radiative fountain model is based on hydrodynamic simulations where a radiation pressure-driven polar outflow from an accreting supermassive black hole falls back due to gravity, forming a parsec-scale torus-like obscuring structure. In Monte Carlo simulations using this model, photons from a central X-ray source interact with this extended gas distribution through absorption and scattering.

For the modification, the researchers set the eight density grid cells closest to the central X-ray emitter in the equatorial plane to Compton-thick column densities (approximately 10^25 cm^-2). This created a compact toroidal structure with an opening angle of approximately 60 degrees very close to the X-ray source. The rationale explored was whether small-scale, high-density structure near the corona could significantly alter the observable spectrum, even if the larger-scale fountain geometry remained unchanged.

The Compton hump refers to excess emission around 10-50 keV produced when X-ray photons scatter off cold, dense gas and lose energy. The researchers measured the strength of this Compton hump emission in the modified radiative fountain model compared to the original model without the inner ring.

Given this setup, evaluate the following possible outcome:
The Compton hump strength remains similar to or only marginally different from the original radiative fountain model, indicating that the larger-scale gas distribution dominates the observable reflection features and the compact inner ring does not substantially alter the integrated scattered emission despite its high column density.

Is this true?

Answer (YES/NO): NO